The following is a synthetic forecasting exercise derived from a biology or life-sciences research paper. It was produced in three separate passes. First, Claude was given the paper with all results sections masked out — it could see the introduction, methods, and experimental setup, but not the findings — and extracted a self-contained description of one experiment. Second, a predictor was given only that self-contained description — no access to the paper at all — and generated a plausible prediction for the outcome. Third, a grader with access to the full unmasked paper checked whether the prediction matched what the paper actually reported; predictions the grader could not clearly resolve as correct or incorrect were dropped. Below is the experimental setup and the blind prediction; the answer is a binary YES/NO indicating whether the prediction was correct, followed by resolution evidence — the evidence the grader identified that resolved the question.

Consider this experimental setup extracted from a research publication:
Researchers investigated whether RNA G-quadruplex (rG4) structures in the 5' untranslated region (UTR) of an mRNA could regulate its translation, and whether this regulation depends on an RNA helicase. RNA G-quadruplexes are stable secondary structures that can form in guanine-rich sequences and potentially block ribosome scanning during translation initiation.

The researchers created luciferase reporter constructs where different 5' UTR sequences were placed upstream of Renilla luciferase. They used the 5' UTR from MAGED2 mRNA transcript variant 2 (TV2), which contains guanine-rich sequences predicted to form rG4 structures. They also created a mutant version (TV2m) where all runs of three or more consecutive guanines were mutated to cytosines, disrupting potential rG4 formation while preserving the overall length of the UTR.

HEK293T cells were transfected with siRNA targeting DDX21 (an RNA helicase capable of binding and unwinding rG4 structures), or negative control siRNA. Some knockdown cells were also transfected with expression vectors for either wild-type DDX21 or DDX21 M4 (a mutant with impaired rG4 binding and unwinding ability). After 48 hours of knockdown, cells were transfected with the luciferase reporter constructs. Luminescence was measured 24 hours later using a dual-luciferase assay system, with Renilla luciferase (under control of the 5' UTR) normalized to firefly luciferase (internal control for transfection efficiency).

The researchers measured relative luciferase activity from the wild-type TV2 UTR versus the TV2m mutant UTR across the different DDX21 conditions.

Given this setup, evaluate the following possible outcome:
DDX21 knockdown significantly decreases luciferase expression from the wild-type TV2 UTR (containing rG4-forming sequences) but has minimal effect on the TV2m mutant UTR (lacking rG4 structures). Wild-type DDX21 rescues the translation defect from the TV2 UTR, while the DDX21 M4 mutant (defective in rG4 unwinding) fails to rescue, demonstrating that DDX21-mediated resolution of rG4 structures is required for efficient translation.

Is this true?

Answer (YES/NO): YES